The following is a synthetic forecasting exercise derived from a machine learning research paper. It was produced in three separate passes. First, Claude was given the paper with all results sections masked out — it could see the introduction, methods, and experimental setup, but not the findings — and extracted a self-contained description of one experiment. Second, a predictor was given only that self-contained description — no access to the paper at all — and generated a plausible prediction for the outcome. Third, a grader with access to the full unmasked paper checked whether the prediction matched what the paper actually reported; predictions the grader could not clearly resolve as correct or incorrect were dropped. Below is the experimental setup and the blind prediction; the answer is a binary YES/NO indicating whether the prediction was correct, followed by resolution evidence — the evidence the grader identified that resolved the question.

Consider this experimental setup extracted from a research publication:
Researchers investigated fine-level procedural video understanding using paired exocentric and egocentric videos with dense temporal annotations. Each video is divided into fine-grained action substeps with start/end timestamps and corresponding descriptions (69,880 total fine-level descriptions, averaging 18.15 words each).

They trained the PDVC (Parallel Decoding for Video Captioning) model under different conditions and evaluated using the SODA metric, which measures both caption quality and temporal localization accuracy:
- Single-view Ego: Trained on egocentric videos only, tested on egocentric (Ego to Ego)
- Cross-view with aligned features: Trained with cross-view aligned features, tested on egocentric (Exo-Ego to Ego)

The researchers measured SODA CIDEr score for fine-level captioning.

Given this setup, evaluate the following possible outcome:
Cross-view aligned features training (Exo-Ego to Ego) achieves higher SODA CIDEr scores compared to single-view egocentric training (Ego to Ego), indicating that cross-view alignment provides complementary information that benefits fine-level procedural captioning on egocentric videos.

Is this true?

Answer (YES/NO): YES